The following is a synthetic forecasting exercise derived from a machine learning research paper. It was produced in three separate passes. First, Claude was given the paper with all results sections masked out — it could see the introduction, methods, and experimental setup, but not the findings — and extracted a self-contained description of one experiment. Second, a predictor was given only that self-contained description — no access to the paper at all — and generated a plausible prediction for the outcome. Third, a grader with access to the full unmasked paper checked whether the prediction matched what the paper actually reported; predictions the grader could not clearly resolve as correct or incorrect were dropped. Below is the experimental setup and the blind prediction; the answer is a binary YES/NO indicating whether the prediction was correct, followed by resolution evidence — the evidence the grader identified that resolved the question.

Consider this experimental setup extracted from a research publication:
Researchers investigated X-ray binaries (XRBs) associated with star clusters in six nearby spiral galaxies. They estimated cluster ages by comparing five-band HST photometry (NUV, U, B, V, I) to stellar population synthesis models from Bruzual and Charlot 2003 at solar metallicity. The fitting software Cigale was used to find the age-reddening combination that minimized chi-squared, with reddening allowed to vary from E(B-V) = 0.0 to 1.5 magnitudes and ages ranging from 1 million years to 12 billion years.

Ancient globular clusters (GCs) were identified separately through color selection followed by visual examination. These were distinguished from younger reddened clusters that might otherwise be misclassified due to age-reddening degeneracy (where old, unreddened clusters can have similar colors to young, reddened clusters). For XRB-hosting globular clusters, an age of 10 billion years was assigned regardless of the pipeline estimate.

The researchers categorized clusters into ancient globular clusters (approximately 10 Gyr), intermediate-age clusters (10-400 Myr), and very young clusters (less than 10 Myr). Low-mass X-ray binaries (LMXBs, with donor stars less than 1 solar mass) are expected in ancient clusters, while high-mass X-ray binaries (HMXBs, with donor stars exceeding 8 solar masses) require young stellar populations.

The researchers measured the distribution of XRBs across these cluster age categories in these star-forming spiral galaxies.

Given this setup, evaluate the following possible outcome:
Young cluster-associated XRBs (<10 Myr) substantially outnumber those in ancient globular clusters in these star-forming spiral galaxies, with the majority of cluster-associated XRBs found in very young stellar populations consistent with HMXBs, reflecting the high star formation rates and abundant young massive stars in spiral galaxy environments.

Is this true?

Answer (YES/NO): NO